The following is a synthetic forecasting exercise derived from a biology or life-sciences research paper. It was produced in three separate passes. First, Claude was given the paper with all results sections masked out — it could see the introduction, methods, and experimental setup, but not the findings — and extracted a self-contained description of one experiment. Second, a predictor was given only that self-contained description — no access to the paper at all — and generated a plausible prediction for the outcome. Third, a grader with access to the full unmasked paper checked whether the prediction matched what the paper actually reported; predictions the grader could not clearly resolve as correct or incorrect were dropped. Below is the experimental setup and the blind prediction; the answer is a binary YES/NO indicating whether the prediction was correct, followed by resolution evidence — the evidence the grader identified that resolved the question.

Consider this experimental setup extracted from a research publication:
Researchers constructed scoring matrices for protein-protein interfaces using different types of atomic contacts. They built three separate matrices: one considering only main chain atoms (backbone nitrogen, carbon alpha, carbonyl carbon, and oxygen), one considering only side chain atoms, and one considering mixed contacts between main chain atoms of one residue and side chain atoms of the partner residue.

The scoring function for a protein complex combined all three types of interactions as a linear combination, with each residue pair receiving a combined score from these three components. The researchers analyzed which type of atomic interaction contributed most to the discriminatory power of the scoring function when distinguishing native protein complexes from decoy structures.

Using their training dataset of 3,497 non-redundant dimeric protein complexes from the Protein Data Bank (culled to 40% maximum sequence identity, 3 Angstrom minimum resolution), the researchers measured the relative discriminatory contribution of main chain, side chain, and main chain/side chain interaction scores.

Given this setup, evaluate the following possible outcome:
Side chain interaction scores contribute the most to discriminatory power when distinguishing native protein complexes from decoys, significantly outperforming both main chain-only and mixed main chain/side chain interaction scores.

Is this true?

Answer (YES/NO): YES